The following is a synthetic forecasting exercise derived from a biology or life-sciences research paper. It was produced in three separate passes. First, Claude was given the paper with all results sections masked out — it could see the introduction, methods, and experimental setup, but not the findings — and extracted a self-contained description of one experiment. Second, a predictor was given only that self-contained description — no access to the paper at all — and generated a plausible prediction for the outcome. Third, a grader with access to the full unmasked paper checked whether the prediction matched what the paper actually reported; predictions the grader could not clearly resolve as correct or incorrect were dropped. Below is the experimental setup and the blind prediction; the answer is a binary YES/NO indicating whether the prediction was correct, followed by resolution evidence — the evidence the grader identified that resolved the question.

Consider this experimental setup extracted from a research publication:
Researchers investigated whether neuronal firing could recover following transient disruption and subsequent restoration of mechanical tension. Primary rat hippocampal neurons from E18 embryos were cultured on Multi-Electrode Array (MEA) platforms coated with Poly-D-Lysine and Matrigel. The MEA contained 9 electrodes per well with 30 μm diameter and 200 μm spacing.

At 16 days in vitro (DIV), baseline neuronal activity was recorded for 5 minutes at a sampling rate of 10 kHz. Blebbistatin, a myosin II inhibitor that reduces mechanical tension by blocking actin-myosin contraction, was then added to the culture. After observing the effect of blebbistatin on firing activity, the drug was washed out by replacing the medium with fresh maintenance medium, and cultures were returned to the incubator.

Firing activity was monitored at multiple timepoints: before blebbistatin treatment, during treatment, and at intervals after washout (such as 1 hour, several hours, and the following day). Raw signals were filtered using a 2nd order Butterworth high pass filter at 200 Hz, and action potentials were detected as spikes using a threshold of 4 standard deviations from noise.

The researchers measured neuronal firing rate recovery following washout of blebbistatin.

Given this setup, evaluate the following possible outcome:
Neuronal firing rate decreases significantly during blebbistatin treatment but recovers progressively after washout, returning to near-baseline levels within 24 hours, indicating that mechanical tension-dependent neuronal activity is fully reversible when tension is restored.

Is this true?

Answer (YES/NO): NO